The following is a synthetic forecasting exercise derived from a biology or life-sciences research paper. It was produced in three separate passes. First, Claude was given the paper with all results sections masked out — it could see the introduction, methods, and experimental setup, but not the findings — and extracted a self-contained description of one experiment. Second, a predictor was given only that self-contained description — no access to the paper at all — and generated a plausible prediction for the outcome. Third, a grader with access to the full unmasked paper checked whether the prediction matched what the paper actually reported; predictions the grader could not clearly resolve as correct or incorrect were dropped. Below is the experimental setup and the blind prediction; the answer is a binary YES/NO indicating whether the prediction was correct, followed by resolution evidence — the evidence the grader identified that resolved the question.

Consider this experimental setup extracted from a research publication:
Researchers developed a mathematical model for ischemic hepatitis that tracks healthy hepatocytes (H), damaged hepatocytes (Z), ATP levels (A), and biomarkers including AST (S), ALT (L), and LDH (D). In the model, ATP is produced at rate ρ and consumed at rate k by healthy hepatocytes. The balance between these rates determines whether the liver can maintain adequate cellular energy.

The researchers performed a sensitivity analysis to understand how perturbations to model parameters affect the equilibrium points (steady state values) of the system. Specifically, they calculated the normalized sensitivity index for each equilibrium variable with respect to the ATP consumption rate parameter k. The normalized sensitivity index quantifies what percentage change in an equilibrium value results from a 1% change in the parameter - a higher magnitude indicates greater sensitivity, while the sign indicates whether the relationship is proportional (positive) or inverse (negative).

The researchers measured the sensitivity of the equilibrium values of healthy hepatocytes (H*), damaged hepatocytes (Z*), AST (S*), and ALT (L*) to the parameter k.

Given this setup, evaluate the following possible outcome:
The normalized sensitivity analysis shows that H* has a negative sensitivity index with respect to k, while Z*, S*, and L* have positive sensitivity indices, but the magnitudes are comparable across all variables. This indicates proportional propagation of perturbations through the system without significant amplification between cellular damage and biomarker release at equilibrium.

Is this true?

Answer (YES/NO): NO